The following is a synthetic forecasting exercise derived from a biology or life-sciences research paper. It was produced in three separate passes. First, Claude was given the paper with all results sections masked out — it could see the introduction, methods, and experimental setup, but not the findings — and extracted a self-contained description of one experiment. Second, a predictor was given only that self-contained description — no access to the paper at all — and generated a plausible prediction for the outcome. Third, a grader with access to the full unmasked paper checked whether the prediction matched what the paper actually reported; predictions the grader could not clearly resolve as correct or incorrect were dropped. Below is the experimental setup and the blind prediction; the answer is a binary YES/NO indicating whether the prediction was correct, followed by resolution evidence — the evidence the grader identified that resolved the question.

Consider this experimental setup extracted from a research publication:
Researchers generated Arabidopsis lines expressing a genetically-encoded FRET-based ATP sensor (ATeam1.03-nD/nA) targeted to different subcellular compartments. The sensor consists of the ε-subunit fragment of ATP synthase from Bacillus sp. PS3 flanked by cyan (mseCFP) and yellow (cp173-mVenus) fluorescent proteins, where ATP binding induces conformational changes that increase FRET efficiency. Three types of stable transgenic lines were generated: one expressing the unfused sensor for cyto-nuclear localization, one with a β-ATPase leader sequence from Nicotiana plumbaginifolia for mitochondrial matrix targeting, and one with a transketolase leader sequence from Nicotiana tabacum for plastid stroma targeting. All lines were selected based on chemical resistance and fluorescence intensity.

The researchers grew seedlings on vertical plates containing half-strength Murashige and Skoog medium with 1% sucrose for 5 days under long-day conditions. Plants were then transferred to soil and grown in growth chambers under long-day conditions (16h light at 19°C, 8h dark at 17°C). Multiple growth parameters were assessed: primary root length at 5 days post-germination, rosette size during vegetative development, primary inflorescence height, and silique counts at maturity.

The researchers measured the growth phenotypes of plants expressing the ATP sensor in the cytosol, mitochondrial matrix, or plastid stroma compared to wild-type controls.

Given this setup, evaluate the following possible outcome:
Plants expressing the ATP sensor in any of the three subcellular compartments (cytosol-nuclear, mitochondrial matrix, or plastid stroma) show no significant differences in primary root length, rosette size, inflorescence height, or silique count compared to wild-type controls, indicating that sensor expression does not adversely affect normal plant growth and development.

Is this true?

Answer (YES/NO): NO